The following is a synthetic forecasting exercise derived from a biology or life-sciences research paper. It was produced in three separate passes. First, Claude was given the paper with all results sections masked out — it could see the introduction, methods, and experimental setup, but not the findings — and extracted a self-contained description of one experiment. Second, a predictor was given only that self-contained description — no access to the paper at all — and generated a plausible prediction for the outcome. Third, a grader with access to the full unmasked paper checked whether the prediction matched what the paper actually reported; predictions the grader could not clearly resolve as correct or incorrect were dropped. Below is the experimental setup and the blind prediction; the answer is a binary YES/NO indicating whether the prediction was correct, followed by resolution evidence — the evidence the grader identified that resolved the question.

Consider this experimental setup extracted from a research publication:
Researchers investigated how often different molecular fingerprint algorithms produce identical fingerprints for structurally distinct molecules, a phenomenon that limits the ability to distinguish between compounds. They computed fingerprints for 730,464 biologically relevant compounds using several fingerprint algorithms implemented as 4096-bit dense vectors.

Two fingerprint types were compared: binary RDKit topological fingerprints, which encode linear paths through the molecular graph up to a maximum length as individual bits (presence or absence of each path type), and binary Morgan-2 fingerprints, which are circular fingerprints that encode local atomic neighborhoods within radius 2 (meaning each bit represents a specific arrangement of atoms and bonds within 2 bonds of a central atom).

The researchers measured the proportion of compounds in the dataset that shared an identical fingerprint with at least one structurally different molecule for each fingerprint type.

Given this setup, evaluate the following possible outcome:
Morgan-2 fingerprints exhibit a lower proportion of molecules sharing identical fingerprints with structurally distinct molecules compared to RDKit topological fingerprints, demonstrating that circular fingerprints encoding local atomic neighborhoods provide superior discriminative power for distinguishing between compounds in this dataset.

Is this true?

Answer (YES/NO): YES